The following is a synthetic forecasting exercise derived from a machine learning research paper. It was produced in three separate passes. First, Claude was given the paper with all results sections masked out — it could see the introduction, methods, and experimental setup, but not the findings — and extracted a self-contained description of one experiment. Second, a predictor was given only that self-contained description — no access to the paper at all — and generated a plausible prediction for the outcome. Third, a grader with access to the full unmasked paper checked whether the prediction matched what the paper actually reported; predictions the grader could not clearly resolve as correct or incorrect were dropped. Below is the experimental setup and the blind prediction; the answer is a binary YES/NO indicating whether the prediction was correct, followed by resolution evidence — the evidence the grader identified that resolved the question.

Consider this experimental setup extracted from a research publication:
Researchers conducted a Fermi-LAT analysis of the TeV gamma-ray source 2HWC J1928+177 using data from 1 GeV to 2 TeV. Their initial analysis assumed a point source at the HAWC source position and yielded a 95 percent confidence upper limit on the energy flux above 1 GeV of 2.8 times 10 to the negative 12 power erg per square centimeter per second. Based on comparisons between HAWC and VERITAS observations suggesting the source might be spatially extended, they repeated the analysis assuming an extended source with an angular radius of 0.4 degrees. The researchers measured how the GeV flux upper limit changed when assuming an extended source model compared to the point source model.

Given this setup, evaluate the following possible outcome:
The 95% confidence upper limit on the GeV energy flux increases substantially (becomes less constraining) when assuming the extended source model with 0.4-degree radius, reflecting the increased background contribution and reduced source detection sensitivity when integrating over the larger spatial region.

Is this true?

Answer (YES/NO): NO